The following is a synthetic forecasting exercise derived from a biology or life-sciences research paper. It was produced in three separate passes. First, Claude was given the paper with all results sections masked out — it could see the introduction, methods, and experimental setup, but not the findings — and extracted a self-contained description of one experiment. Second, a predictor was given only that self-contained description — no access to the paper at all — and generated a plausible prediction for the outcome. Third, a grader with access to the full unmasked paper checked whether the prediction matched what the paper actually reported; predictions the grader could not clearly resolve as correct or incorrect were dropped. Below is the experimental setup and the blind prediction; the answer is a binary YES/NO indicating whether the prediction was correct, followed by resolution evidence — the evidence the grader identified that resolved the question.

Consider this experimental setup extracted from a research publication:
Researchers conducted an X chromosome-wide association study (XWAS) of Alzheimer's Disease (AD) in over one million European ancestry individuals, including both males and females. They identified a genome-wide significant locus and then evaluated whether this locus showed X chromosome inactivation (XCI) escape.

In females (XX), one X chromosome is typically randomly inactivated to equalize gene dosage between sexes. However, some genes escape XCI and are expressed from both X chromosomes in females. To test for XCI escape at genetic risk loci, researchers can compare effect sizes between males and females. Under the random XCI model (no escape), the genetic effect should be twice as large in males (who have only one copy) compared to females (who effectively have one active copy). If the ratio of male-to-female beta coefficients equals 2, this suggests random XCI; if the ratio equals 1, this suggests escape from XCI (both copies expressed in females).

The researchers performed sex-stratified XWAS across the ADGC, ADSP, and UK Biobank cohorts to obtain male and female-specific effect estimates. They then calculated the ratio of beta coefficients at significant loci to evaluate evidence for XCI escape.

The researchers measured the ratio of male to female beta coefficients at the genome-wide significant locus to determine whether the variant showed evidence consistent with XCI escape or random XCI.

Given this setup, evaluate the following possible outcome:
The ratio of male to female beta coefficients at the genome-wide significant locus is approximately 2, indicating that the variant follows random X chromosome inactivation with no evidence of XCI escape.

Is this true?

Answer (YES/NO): YES